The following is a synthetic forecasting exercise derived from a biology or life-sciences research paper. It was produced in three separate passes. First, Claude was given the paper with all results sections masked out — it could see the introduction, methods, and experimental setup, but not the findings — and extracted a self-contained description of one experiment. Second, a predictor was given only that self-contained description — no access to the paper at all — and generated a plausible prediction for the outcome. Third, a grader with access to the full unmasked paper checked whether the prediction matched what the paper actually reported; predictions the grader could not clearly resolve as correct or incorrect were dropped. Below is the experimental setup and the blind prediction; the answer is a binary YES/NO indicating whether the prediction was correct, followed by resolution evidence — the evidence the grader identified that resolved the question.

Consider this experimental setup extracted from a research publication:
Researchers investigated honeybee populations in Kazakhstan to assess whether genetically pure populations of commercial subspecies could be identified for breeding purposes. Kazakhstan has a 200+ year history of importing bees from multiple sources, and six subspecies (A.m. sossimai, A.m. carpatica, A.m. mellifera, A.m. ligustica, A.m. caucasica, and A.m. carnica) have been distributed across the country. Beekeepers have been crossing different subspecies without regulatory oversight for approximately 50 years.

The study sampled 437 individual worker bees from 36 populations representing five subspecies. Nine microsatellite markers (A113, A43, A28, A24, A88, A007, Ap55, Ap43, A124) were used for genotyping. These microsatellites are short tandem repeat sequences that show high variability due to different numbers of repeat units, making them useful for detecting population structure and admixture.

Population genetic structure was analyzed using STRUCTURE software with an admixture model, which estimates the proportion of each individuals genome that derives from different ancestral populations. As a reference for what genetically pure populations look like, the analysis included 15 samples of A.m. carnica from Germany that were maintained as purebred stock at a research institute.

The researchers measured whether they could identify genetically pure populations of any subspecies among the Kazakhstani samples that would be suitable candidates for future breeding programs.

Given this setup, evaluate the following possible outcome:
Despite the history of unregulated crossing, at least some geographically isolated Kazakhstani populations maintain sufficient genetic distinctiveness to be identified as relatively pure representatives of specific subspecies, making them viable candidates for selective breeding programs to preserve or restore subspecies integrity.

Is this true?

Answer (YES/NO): NO